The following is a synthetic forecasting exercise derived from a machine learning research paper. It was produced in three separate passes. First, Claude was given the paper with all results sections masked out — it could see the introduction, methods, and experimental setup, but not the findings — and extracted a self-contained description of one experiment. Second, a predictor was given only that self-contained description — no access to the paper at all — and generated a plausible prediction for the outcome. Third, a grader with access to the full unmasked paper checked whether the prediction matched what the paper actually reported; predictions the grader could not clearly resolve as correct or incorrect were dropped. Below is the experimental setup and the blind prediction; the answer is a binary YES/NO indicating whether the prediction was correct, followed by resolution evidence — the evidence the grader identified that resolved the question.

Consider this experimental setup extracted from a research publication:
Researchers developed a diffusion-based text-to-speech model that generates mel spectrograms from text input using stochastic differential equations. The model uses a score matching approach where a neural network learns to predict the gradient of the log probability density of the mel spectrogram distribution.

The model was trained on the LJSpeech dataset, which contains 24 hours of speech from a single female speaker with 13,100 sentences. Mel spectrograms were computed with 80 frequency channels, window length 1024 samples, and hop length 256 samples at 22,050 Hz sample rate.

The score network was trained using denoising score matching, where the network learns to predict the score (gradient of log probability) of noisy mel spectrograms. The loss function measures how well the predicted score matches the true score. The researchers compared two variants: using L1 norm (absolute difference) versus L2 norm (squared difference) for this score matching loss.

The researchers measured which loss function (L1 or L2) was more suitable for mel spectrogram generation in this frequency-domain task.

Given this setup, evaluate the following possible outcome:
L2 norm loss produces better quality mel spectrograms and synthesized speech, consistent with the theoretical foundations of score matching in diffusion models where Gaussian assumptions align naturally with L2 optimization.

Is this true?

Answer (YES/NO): NO